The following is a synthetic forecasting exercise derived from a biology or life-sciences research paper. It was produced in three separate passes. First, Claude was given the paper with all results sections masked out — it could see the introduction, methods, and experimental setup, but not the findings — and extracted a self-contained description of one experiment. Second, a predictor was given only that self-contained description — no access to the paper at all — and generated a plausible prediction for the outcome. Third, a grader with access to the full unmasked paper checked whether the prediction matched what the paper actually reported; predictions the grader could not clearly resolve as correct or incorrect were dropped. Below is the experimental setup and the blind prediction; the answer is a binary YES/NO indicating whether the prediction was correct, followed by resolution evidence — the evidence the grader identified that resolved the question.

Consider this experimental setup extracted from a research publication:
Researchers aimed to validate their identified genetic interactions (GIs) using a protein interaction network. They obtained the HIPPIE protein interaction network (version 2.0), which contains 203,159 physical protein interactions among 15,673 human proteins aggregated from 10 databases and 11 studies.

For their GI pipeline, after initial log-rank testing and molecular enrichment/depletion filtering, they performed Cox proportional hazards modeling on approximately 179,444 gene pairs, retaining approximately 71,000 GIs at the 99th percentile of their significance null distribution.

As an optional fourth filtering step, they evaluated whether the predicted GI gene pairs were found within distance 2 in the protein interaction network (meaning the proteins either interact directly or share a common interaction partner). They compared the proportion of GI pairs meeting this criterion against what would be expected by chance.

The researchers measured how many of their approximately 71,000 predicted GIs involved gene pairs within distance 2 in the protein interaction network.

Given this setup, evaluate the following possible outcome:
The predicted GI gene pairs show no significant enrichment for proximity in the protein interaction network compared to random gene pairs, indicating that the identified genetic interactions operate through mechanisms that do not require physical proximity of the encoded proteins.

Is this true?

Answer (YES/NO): NO